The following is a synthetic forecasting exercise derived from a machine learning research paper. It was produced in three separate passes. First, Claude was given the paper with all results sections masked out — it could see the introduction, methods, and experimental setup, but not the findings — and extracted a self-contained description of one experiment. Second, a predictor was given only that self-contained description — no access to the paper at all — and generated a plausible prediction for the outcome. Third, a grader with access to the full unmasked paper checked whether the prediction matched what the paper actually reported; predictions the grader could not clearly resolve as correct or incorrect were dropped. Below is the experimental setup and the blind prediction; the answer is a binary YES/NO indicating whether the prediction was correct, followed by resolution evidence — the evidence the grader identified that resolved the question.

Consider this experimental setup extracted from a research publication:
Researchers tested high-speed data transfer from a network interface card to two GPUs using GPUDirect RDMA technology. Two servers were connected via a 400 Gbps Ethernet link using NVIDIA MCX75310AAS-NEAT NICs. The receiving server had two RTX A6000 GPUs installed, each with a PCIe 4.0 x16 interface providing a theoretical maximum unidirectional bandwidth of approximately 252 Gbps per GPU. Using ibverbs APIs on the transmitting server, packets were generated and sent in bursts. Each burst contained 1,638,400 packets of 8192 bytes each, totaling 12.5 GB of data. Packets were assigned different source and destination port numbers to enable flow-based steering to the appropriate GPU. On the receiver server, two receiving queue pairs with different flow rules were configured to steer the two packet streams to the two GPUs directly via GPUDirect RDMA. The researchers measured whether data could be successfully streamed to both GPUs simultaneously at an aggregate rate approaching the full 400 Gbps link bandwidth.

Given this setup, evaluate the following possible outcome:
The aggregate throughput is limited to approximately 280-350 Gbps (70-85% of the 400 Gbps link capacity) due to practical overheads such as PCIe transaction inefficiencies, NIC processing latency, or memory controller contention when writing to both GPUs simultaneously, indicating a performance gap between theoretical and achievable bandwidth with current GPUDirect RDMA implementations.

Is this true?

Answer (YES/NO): NO